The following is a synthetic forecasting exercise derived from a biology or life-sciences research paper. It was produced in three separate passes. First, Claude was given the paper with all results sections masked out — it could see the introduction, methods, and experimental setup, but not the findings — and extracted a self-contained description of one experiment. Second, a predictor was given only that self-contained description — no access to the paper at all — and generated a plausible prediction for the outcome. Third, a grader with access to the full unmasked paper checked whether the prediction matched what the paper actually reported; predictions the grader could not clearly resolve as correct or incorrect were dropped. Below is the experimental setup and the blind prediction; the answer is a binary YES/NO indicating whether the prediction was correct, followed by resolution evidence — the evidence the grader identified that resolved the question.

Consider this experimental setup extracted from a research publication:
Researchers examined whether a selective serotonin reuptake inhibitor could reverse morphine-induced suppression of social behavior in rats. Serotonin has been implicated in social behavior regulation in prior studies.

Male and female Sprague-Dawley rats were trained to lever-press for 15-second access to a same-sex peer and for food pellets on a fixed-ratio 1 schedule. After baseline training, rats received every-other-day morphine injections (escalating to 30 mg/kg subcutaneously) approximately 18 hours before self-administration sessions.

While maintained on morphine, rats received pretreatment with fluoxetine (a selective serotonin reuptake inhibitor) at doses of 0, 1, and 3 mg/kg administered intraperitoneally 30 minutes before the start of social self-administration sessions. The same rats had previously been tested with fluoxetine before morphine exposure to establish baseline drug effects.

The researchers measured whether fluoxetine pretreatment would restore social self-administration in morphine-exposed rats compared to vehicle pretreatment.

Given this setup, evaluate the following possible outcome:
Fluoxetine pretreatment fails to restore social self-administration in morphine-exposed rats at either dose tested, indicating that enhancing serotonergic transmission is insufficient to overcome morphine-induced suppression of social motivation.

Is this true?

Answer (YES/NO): YES